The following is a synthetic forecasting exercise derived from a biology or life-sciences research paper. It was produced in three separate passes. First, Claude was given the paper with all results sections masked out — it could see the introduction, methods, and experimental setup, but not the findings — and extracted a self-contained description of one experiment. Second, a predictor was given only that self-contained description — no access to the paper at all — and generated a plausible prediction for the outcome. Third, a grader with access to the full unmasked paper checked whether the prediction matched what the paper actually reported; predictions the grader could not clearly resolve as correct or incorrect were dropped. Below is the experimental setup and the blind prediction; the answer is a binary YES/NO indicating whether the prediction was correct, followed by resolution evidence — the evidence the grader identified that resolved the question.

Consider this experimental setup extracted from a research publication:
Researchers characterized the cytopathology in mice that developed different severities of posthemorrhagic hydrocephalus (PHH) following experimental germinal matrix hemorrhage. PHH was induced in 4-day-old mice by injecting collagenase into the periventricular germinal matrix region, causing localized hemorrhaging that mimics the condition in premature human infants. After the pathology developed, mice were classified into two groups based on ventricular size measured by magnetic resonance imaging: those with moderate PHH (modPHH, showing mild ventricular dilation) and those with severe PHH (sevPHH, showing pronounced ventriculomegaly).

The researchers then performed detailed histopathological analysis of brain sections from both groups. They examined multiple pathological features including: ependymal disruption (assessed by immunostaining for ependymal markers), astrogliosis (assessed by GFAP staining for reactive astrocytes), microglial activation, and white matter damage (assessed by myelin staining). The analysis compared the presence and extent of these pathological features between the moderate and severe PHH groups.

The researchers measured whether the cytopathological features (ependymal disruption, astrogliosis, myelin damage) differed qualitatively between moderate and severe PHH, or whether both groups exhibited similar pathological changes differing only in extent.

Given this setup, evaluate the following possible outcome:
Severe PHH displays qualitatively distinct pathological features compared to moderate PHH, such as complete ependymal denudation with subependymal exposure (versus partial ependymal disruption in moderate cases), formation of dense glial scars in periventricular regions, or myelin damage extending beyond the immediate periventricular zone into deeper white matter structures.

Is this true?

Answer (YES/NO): NO